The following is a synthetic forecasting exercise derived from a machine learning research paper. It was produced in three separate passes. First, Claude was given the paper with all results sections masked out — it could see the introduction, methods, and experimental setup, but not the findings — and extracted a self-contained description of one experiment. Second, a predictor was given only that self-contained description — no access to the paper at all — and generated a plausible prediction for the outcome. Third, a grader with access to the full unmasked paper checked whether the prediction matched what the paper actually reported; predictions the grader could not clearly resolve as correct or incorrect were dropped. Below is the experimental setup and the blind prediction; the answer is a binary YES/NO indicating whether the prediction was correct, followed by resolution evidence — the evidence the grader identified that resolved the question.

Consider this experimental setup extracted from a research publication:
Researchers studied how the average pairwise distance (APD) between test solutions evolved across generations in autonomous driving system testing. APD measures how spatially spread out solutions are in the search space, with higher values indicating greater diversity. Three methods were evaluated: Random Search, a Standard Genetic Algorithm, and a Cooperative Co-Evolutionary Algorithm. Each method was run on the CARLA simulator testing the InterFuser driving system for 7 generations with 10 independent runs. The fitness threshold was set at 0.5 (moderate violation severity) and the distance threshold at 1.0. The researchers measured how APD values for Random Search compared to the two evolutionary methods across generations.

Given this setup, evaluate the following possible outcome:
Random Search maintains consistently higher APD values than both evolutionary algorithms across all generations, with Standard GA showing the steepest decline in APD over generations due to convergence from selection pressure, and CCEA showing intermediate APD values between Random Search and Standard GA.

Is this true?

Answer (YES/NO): NO